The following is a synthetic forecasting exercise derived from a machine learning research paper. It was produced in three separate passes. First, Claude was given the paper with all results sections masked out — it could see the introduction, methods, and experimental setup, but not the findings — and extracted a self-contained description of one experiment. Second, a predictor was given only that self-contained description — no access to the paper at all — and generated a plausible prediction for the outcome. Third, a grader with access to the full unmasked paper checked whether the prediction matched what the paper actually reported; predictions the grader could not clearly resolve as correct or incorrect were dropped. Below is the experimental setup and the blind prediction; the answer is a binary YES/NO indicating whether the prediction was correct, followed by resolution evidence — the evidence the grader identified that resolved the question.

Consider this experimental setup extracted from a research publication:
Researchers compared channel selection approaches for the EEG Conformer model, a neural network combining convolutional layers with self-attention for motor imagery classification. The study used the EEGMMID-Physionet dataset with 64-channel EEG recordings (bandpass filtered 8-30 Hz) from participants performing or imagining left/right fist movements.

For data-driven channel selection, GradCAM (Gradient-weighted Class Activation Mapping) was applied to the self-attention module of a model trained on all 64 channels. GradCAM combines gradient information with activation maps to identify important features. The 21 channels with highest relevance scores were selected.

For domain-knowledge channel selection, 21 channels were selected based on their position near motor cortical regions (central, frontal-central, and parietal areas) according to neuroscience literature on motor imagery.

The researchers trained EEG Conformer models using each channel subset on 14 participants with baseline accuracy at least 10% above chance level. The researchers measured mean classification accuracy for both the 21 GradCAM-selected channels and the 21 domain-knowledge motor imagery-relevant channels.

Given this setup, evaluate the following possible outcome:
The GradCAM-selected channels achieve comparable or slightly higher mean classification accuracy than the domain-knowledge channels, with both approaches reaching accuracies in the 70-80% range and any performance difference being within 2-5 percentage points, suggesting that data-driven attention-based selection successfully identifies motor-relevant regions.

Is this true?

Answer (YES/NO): NO